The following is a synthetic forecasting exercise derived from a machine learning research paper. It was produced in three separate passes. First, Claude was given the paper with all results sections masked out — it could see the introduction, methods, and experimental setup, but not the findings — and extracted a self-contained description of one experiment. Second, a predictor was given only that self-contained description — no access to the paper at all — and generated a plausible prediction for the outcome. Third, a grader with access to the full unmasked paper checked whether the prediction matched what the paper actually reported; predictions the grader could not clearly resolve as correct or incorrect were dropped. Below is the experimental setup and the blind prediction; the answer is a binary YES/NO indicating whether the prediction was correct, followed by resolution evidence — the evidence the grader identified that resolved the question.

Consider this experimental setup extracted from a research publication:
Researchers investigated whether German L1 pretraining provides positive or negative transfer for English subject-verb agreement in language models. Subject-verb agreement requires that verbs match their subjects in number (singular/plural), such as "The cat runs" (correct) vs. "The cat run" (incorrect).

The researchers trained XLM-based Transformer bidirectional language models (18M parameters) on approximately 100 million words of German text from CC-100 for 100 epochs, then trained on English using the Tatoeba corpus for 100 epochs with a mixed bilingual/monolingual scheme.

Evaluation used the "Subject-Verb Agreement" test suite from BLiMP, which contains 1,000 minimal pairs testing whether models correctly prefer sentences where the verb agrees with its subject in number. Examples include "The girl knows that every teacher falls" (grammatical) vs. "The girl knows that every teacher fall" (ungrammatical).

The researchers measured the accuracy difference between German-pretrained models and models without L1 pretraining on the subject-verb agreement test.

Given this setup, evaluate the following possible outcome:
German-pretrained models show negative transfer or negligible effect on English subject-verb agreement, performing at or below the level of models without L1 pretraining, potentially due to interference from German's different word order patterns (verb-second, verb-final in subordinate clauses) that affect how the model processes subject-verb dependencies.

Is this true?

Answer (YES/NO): NO